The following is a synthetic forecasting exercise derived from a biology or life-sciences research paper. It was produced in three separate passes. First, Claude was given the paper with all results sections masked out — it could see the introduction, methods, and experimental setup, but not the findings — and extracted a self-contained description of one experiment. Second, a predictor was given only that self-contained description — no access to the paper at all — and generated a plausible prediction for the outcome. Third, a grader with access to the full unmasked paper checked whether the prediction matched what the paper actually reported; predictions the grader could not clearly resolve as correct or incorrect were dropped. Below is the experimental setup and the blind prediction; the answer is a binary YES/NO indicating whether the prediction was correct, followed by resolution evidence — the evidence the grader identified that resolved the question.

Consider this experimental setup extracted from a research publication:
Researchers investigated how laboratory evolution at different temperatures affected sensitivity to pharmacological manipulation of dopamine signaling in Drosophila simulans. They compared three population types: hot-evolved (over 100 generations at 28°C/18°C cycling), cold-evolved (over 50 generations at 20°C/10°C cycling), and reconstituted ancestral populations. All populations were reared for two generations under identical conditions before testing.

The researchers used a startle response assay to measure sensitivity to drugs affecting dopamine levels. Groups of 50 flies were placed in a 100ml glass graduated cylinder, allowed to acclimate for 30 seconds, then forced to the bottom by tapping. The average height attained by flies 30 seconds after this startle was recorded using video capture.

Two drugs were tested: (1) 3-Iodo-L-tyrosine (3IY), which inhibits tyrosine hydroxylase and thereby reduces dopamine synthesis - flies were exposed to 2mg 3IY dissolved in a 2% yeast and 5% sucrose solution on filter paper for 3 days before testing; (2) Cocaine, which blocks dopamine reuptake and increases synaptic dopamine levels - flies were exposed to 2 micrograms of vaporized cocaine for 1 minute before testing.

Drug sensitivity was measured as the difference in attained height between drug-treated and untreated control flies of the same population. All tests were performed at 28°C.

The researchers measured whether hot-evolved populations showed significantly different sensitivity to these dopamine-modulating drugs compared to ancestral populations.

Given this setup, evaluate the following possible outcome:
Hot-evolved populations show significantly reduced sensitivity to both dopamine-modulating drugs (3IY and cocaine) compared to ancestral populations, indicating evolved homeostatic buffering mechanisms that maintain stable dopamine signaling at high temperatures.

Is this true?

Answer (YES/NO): NO